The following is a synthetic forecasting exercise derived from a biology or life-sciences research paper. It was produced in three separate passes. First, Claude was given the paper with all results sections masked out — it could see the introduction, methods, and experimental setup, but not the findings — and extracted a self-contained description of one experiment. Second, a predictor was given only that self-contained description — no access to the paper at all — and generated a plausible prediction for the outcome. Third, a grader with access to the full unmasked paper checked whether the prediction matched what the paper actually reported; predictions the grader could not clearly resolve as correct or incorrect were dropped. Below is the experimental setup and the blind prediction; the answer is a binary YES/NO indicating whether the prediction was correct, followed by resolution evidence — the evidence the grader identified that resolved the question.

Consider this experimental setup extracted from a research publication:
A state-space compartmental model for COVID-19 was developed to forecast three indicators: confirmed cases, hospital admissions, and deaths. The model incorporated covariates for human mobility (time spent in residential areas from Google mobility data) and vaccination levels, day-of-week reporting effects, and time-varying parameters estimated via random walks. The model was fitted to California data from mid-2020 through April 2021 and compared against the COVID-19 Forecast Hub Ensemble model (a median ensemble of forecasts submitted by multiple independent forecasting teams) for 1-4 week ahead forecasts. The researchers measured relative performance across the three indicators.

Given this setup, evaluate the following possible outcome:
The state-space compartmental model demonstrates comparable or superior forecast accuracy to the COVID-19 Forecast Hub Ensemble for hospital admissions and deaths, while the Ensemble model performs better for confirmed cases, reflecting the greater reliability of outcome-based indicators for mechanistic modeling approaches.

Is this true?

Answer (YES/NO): NO